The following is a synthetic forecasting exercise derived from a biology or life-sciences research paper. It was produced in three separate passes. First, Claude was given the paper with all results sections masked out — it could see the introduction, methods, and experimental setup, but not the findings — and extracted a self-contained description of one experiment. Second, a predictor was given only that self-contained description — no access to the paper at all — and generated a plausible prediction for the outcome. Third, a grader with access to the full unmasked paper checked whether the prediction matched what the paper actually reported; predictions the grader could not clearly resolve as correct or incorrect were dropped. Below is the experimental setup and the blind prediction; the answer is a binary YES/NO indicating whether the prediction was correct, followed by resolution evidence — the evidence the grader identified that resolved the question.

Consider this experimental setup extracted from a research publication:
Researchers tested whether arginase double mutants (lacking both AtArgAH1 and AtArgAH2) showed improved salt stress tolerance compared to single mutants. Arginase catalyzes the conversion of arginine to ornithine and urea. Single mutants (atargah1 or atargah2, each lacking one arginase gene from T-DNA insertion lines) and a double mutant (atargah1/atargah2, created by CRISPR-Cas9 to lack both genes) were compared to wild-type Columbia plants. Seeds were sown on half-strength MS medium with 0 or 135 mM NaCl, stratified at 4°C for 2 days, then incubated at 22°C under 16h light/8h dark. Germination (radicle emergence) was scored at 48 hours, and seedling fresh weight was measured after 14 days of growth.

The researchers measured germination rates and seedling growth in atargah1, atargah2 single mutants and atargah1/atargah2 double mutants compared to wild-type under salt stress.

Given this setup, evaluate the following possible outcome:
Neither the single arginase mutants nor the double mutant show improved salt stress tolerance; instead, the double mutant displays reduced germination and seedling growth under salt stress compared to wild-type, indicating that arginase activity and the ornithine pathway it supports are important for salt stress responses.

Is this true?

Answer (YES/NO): NO